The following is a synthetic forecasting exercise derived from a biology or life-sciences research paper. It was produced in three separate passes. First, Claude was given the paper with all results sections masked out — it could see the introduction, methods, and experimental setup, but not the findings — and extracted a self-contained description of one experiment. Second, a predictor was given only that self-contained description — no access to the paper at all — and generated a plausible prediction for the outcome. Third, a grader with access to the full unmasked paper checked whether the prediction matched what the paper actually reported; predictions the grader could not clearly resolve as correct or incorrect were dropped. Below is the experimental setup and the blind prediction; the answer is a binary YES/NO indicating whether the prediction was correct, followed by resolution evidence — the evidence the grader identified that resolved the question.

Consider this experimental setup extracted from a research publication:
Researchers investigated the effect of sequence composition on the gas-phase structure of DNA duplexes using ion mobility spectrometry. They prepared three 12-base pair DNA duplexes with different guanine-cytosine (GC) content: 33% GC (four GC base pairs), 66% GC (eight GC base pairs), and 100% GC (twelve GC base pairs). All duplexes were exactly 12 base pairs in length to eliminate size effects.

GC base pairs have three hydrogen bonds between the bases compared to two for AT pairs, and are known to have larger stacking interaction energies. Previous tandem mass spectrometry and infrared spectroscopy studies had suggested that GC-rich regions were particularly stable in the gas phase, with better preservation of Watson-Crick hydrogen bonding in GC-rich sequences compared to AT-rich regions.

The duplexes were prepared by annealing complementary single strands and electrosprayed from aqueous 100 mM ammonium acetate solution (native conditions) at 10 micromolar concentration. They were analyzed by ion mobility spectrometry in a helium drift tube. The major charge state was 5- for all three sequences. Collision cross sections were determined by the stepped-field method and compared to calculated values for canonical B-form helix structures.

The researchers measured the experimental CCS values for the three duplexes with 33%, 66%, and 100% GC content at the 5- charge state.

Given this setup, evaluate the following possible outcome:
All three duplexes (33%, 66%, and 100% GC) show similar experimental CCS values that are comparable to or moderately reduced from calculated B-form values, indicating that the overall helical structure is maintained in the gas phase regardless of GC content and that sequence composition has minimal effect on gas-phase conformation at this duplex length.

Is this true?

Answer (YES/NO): NO